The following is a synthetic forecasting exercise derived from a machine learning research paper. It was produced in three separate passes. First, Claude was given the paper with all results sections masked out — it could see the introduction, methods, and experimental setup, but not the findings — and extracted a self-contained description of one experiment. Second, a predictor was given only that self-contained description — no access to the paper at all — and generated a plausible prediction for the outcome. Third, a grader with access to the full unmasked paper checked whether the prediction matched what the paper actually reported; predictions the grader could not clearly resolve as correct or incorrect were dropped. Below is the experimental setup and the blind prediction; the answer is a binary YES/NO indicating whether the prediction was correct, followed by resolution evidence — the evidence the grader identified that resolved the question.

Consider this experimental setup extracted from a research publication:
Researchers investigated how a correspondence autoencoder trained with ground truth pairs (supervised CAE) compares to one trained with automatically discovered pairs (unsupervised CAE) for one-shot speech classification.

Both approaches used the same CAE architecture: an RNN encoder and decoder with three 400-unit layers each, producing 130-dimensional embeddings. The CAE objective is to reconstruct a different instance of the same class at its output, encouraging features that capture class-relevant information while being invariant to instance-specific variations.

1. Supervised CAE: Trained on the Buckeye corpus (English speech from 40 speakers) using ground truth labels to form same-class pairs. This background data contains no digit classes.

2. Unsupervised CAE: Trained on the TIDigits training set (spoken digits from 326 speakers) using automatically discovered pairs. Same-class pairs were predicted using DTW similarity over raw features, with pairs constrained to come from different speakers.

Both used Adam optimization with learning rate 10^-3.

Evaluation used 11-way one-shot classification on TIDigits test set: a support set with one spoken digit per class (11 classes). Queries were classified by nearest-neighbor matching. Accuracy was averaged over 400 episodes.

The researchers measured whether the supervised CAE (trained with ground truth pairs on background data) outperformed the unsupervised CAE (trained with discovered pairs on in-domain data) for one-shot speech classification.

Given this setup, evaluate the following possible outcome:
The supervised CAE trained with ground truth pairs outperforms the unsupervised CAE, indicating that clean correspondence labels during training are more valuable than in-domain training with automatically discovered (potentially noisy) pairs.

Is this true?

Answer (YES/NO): YES